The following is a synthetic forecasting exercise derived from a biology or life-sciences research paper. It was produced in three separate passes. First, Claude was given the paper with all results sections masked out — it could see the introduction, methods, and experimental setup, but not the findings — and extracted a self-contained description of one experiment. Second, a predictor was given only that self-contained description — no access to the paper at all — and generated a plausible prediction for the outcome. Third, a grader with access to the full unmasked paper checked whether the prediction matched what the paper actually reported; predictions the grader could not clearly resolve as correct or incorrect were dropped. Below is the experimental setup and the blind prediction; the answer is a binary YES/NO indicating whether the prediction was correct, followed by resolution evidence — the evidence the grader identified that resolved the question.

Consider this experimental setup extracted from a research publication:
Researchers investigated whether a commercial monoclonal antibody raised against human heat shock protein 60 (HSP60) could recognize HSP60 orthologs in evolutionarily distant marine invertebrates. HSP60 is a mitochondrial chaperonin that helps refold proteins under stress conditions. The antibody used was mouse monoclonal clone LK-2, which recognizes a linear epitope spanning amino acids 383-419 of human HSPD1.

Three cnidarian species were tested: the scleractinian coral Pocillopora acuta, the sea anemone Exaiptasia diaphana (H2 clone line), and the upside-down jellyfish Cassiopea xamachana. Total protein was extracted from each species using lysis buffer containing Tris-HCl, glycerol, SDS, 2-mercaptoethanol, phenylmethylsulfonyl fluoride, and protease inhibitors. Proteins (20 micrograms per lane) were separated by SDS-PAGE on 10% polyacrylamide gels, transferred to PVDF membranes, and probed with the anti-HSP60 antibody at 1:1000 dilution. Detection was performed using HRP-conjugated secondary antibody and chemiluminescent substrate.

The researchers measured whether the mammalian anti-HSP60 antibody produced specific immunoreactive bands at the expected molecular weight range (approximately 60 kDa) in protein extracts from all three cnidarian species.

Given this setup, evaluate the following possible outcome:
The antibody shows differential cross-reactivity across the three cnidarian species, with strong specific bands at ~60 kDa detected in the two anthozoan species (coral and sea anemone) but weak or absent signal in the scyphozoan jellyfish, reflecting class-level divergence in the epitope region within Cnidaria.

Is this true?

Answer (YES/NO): NO